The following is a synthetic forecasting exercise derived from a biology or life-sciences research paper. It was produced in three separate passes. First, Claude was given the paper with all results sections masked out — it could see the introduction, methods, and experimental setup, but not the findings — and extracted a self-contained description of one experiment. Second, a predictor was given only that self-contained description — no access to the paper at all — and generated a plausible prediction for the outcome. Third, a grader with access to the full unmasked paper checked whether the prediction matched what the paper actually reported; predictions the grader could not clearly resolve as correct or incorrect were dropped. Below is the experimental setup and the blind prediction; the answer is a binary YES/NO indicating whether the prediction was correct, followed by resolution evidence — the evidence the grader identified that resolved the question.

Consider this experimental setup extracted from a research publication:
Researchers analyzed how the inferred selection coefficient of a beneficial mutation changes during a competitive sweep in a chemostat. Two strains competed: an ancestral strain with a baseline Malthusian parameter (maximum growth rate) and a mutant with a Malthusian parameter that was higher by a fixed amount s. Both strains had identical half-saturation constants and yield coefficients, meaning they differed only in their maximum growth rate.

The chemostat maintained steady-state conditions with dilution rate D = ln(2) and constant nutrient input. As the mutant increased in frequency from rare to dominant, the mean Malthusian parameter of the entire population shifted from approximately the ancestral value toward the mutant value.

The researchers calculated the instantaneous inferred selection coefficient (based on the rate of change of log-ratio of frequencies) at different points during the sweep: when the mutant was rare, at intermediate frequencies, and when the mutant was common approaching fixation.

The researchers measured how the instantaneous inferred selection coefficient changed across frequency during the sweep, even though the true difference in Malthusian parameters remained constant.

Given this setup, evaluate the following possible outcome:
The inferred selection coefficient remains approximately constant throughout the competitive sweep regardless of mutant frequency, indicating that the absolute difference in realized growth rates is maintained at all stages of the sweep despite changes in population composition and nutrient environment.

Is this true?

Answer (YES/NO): NO